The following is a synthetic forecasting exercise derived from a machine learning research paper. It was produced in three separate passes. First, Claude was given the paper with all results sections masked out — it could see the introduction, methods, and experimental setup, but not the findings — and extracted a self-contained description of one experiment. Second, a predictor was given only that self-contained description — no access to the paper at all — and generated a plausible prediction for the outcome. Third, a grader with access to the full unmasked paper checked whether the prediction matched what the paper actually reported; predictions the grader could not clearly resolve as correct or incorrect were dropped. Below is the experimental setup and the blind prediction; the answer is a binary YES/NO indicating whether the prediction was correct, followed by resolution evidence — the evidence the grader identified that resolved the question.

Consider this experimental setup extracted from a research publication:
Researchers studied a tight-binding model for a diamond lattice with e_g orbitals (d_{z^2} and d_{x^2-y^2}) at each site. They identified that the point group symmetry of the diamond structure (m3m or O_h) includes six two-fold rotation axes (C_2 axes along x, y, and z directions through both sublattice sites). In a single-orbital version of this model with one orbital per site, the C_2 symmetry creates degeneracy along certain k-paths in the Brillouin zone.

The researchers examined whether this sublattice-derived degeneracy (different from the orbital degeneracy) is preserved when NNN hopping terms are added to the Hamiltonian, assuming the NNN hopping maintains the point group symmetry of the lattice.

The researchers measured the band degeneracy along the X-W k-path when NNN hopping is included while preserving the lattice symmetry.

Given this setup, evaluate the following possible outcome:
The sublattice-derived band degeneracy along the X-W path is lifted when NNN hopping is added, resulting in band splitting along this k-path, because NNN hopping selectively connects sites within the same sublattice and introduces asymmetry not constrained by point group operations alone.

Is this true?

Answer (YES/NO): NO